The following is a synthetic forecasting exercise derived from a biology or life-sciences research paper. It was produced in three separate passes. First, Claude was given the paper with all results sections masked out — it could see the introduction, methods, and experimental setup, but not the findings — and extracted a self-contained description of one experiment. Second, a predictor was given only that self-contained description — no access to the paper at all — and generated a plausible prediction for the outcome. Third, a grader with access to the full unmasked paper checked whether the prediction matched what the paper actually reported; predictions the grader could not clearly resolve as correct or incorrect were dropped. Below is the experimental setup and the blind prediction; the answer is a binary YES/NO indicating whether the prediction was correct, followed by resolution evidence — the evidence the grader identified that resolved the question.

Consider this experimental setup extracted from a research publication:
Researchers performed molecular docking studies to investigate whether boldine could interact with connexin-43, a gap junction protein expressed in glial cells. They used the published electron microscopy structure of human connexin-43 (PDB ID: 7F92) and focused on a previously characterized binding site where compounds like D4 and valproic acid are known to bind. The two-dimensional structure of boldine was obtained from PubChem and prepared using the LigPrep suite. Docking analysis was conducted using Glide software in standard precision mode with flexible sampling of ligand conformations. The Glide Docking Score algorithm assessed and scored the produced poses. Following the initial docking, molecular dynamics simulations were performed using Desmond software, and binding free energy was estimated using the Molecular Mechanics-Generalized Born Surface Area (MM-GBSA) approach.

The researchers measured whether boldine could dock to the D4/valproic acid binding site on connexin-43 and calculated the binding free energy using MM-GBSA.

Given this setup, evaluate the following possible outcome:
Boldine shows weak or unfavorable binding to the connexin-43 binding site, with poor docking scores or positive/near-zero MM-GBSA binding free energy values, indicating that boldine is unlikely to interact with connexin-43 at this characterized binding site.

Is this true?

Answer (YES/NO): NO